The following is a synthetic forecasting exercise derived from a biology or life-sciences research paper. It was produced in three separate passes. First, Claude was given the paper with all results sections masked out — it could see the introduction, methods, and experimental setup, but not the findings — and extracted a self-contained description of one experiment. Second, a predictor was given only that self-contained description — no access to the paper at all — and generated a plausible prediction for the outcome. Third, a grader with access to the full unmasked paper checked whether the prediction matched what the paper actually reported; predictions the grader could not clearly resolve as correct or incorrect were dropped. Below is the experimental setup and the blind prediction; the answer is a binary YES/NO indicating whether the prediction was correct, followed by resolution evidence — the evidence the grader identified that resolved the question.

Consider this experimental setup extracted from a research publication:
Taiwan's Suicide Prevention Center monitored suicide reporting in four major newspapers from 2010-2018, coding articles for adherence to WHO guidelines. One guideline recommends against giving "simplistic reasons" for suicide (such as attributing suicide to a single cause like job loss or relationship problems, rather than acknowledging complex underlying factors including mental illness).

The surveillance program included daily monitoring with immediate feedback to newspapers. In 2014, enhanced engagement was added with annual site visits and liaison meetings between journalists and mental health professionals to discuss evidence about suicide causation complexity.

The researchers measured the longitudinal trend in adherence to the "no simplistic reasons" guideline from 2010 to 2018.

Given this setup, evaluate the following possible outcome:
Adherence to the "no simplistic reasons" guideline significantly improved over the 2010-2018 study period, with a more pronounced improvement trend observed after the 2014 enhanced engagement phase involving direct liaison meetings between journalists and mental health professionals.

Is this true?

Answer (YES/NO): NO